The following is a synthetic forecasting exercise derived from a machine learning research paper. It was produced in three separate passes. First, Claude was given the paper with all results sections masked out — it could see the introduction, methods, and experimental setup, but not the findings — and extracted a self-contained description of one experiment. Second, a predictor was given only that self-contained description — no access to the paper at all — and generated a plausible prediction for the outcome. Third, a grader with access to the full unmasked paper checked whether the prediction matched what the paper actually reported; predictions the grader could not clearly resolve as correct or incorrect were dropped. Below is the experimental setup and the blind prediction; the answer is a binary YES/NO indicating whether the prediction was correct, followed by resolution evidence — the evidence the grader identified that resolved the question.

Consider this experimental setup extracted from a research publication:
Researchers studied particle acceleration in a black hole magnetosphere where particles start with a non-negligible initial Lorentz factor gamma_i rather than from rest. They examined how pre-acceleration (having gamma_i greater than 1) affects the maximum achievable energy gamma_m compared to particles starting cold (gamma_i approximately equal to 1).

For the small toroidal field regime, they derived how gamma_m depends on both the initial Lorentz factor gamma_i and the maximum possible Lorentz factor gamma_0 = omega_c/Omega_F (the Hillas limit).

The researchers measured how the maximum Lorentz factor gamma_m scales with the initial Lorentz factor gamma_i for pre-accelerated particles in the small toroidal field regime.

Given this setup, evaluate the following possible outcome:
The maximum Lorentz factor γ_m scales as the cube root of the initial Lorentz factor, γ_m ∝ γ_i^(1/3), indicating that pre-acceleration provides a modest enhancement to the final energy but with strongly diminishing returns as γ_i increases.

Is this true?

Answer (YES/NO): NO